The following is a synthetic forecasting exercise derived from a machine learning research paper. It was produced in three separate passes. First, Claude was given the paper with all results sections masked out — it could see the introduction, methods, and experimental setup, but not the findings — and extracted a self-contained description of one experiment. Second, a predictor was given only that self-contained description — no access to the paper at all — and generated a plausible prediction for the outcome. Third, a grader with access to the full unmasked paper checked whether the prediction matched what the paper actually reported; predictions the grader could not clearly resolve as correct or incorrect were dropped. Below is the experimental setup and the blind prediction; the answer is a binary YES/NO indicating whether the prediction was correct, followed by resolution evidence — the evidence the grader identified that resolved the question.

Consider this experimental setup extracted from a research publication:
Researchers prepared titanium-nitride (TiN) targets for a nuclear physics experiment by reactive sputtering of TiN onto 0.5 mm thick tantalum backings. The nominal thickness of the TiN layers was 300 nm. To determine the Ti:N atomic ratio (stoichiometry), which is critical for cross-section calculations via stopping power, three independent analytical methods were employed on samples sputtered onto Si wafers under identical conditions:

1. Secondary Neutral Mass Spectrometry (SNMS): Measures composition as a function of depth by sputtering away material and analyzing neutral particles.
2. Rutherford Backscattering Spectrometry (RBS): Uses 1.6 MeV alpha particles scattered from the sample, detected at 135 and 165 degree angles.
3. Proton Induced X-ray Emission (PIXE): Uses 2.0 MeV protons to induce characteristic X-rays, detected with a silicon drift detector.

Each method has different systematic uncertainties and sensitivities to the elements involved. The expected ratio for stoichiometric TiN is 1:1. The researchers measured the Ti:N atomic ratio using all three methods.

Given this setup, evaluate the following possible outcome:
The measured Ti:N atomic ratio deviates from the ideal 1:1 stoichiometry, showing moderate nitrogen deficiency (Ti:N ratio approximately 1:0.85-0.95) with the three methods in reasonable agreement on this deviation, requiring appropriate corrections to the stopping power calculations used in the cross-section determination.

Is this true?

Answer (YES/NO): NO